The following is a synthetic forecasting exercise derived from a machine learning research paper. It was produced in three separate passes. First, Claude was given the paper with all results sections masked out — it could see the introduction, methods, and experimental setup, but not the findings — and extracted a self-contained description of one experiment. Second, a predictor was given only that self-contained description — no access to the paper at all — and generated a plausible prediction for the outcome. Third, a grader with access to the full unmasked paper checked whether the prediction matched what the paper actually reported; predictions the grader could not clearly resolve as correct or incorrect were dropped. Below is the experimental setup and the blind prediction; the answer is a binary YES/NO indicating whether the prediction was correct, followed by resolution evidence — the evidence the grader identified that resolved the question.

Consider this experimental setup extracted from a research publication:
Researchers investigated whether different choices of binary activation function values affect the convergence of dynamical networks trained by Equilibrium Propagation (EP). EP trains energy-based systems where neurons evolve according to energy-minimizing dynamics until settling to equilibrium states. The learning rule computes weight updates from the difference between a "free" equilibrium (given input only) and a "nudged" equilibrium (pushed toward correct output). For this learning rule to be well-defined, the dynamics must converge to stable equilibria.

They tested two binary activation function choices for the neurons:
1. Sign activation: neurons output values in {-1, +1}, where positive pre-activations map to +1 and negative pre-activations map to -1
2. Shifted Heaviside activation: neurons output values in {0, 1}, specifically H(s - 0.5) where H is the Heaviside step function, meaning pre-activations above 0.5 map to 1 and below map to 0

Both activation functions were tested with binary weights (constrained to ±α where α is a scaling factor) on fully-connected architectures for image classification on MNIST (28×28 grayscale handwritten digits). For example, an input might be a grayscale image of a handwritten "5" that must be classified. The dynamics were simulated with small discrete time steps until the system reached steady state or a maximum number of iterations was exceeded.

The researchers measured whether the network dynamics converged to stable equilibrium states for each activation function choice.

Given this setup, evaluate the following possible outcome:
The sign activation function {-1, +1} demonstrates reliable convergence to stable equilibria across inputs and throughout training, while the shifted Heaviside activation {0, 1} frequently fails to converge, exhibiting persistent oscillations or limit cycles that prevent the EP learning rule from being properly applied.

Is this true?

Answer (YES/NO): NO